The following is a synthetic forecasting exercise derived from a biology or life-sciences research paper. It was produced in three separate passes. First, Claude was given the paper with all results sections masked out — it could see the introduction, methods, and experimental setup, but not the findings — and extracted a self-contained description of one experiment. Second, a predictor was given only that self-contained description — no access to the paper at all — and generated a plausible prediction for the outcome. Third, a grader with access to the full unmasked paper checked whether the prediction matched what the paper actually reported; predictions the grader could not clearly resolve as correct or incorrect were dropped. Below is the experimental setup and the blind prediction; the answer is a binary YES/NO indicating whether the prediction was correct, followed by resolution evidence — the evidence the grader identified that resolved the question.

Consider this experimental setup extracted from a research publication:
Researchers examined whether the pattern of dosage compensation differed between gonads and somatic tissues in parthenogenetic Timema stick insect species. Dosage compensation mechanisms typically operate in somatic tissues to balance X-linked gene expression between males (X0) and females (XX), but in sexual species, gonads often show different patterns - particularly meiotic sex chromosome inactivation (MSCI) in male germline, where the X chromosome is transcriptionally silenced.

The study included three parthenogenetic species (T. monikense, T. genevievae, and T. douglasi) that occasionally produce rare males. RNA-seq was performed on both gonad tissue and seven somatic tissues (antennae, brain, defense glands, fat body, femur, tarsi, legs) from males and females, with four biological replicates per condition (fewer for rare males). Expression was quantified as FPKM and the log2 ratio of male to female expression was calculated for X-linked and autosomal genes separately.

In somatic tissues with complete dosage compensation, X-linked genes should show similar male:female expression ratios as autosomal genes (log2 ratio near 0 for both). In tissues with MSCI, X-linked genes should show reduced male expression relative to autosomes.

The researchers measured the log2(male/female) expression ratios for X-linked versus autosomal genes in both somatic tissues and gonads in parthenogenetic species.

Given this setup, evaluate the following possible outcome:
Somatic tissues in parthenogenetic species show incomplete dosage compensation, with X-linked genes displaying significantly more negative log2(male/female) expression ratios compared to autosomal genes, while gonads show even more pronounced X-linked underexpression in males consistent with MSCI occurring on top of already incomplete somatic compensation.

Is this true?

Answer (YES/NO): NO